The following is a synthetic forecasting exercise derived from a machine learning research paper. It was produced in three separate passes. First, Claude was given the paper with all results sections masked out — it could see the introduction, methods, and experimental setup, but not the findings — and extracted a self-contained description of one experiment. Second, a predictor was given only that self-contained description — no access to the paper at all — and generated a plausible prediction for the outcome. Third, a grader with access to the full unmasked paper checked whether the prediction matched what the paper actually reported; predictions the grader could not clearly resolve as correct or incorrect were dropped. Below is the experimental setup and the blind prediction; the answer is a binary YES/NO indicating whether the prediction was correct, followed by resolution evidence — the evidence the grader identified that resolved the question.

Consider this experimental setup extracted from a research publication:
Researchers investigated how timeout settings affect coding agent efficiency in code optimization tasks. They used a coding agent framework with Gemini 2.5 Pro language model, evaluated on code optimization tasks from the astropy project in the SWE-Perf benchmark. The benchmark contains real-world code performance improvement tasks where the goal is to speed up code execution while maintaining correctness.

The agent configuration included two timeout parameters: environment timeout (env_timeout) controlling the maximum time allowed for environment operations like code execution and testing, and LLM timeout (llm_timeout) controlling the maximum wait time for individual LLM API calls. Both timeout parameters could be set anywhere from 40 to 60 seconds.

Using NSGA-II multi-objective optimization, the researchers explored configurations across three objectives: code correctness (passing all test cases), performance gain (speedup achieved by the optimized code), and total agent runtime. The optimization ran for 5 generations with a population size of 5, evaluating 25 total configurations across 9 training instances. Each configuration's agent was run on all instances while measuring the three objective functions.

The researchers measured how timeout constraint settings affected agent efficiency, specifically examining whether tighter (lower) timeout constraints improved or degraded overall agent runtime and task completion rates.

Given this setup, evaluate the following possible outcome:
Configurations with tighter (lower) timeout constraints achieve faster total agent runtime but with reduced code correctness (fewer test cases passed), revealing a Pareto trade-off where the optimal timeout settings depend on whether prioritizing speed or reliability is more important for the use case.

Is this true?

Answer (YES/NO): NO